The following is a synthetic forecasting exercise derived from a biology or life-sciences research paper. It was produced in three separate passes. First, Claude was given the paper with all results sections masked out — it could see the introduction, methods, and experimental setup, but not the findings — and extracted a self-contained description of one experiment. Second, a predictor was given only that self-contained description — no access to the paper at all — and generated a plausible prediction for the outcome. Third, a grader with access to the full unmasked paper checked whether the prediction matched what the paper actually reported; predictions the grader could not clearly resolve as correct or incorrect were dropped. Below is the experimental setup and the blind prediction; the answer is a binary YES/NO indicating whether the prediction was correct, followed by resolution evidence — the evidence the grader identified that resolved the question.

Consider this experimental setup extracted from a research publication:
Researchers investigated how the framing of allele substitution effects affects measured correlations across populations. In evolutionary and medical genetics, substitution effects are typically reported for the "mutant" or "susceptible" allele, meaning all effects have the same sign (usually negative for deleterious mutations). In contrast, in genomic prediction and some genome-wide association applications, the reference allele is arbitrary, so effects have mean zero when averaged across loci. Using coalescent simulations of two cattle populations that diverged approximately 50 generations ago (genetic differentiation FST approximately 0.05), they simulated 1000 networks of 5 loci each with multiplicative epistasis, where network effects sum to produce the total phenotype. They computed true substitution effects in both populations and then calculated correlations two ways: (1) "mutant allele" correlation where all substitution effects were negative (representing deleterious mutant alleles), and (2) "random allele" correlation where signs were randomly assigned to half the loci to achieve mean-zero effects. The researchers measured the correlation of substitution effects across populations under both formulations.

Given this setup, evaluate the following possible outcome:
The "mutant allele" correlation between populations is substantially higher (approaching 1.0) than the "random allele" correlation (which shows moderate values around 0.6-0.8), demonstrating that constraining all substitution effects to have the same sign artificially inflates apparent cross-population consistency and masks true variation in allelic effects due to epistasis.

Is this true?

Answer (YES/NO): NO